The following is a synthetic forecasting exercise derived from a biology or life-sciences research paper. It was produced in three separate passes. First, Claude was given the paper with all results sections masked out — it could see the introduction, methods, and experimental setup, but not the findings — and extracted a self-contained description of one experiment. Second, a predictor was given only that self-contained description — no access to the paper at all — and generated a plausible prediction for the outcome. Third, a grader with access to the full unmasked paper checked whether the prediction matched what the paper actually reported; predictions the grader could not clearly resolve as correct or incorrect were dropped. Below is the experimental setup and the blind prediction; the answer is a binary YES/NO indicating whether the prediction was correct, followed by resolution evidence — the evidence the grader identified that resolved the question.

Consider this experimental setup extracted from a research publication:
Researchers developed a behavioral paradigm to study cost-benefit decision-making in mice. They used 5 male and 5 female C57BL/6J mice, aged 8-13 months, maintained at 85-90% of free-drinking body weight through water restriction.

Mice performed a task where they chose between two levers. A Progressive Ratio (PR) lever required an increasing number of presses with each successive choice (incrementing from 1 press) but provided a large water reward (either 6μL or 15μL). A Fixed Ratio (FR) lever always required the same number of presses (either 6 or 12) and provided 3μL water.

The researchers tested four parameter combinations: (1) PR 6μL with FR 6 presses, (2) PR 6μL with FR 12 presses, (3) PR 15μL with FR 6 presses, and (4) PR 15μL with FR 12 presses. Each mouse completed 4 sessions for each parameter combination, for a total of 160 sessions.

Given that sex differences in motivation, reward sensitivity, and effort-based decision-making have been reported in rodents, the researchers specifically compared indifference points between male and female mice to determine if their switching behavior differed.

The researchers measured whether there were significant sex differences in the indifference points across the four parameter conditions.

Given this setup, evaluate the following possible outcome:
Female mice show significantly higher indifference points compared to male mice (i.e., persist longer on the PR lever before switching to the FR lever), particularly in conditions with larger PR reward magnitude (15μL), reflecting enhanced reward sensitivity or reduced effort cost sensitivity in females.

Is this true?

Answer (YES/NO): NO